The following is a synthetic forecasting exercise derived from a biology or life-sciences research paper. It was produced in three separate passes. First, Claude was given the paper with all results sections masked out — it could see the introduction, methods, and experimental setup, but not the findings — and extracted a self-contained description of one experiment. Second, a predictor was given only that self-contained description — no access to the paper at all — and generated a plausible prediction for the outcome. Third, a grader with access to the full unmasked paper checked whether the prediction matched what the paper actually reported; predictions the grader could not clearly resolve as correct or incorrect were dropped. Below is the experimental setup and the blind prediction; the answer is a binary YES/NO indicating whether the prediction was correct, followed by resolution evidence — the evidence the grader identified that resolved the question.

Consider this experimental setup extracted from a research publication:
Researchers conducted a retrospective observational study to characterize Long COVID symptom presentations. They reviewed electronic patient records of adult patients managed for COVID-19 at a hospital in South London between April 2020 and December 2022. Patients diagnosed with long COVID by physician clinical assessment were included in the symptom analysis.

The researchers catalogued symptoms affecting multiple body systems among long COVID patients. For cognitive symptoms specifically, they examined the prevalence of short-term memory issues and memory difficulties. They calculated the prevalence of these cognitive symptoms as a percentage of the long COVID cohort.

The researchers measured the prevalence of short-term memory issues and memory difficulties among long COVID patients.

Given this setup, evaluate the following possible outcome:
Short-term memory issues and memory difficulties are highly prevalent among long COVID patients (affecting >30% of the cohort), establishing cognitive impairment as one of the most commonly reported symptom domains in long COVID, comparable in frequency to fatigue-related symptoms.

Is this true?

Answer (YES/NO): NO